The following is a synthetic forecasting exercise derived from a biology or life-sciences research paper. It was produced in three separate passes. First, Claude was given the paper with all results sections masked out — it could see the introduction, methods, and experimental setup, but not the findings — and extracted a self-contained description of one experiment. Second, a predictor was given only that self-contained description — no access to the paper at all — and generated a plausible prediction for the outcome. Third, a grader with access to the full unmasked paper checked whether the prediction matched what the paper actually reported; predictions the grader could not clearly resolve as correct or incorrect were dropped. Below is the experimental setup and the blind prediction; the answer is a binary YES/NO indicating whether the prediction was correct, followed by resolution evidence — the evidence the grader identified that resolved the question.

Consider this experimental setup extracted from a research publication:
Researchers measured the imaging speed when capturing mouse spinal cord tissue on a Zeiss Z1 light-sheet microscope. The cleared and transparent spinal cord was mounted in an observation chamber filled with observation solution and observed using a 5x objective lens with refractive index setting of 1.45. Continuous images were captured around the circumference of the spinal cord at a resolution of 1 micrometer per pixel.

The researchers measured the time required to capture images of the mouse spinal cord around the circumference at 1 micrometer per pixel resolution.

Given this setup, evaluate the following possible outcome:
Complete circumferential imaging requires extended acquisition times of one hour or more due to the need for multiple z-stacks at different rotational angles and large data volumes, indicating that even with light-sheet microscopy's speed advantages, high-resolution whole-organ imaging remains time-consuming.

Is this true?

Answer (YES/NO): NO